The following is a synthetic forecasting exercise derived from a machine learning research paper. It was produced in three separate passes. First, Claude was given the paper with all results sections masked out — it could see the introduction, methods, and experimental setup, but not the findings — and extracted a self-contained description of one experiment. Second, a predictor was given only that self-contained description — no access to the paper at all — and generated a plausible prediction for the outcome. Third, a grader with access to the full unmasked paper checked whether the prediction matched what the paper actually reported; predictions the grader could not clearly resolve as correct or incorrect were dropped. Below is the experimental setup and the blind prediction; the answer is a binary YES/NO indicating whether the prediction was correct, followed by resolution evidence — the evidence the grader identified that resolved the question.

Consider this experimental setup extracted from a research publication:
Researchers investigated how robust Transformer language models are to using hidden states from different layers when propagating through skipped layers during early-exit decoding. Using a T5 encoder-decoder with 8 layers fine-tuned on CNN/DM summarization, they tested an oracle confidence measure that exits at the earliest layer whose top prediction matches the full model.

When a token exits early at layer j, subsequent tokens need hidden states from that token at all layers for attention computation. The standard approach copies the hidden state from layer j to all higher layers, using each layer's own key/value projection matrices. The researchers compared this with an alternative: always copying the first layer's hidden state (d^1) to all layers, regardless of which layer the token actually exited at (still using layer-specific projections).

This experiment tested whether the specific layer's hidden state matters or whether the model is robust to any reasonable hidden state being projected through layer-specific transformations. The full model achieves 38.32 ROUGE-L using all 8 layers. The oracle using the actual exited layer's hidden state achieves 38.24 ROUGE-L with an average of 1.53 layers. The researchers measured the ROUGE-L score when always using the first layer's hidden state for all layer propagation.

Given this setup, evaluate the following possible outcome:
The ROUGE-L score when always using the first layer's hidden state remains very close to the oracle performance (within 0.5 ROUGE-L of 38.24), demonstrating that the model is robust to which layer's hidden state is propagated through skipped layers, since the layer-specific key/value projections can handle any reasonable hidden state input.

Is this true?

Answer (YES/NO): YES